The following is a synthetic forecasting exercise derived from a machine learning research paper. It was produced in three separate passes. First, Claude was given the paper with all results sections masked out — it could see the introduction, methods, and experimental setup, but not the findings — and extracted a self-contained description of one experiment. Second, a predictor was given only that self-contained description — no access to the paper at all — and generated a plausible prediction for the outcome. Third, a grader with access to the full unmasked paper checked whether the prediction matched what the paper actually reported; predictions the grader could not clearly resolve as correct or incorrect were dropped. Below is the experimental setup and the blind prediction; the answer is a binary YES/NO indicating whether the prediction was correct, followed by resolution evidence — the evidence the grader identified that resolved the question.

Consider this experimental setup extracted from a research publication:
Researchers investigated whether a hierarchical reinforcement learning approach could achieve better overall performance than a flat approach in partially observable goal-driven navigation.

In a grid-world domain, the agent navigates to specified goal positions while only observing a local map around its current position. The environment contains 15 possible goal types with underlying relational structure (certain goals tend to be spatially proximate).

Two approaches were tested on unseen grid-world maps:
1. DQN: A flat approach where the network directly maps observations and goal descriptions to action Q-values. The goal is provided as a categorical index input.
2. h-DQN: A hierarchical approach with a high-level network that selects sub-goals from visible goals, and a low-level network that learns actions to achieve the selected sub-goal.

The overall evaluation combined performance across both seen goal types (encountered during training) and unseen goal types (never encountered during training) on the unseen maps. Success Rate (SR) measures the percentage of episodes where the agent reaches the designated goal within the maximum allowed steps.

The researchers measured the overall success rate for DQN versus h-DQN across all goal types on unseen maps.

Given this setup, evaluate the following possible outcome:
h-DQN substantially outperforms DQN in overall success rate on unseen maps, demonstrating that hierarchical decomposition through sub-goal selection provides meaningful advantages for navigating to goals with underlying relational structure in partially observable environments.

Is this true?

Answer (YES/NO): NO